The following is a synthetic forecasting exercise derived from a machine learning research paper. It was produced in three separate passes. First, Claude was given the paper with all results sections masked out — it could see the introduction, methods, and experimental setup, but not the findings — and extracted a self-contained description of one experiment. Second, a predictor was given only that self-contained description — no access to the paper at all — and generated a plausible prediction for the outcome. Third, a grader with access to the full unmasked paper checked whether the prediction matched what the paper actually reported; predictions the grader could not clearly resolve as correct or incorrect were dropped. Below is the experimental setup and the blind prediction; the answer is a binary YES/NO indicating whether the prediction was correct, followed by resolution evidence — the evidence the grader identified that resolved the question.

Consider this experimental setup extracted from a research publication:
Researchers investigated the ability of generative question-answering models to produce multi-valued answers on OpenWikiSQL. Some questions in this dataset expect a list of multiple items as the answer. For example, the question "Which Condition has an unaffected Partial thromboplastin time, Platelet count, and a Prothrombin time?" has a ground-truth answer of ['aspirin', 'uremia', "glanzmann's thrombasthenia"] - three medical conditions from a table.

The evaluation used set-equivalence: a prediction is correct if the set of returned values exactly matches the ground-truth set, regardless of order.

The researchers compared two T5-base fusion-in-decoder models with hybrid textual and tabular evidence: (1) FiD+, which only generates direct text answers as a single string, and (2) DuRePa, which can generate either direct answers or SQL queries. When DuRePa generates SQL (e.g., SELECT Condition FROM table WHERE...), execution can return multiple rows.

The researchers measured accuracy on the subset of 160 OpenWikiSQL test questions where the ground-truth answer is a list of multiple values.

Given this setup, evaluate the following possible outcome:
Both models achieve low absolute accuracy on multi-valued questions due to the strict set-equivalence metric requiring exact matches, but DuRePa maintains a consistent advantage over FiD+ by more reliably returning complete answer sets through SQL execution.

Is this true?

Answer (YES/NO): NO